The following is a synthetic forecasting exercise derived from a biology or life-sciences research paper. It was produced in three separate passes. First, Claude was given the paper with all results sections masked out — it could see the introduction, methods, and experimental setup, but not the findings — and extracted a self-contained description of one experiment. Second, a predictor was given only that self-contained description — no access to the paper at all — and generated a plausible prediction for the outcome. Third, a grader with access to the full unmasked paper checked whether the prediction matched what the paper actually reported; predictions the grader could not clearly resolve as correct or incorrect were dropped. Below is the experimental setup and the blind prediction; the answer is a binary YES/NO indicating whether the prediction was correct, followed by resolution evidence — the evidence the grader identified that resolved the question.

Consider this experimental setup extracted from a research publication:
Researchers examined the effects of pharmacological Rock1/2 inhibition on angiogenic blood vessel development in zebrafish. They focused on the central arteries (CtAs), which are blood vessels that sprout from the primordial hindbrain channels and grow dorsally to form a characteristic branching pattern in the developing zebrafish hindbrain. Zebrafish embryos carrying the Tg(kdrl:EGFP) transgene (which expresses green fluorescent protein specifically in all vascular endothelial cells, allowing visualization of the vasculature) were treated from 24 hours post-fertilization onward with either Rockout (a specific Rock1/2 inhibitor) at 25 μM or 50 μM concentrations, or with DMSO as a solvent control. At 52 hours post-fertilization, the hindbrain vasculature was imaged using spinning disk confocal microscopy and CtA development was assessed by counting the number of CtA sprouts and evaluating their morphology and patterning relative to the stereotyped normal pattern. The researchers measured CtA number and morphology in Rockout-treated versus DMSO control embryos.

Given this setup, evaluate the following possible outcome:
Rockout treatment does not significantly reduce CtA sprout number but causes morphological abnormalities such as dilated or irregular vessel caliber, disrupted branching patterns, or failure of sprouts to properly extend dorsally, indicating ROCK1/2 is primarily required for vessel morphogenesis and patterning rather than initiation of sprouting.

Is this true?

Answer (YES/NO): NO